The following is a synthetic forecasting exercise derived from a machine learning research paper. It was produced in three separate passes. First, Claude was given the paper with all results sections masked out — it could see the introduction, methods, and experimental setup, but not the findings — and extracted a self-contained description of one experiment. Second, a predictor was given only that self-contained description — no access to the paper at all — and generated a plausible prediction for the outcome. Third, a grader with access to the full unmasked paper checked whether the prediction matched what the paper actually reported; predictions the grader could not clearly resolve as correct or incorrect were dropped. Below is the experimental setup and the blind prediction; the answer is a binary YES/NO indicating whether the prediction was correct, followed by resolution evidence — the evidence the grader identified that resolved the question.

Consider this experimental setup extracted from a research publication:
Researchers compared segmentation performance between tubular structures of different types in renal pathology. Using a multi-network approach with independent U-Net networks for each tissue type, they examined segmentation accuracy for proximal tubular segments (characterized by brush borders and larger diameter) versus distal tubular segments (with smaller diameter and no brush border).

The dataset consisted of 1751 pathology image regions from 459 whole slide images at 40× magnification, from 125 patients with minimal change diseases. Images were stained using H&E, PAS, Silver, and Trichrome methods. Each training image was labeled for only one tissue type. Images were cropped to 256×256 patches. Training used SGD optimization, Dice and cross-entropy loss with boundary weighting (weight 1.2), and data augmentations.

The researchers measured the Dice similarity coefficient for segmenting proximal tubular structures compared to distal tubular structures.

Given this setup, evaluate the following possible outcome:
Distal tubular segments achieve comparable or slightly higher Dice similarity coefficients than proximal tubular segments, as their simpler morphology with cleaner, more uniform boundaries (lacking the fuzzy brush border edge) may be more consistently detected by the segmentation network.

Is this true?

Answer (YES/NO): NO